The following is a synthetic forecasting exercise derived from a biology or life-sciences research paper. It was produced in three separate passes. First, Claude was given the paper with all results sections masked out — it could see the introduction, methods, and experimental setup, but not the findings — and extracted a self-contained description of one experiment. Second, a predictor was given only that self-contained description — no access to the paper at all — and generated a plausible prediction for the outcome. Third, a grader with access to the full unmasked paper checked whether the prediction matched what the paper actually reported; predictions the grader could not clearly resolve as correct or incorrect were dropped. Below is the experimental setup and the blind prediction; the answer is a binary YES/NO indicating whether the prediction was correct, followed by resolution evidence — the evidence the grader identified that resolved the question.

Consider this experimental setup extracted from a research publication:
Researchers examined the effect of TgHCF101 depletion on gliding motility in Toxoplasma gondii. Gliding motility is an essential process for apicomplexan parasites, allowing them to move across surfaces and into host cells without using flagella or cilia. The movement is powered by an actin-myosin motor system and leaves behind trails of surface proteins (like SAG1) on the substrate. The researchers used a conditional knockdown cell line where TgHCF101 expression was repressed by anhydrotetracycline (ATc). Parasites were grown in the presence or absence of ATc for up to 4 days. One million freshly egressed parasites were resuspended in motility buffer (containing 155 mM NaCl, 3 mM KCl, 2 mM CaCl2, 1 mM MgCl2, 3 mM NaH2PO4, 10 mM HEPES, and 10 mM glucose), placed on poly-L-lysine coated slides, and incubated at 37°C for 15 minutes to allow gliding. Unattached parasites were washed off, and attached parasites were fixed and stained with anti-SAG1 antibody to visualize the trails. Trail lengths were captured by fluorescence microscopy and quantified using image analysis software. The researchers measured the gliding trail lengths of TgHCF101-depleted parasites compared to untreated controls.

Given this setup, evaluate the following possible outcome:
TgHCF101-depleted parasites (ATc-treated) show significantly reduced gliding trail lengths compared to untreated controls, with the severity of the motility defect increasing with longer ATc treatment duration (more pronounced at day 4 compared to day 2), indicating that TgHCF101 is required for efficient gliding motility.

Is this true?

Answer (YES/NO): NO